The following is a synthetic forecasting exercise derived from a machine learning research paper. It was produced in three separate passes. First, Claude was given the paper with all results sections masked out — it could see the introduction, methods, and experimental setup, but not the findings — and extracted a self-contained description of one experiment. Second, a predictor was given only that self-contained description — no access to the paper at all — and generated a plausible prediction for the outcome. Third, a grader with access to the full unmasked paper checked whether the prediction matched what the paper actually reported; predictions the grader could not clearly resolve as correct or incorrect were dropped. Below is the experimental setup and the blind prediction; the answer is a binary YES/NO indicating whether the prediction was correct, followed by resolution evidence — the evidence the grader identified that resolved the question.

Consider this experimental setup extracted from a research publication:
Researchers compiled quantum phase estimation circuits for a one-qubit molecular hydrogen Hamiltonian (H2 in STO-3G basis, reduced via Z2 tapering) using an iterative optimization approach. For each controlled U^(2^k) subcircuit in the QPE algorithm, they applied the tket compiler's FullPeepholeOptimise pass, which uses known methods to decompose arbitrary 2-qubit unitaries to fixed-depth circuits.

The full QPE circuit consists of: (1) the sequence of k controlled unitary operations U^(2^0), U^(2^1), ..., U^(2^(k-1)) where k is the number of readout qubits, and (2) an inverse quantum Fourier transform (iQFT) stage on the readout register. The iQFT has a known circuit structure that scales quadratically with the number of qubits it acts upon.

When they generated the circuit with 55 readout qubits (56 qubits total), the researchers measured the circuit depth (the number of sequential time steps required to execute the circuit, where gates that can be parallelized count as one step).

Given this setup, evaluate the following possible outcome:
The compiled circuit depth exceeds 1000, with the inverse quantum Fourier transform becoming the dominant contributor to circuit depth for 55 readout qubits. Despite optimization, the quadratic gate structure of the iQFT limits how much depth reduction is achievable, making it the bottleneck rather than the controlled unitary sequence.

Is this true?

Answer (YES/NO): NO